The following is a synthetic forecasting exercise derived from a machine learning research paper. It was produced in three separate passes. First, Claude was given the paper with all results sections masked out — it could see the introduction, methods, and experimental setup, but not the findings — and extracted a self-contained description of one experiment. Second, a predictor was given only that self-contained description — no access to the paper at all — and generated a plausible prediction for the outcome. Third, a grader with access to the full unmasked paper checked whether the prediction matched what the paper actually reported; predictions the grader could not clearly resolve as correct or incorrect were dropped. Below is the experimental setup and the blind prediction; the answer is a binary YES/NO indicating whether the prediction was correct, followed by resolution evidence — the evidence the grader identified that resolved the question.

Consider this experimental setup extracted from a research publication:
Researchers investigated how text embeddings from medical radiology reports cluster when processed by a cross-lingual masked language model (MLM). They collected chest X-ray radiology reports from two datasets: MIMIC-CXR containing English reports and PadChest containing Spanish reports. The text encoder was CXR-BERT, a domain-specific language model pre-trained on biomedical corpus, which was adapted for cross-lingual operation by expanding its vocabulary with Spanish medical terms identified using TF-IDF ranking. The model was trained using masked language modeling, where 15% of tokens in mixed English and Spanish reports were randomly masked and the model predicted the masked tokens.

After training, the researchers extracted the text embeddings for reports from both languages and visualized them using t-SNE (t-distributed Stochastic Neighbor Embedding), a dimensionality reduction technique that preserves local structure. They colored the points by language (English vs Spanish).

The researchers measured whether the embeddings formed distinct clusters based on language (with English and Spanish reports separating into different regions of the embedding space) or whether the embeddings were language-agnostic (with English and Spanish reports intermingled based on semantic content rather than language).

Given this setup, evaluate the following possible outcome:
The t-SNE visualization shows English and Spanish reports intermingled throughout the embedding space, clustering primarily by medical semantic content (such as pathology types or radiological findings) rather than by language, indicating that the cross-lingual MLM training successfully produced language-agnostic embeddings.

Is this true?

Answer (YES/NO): NO